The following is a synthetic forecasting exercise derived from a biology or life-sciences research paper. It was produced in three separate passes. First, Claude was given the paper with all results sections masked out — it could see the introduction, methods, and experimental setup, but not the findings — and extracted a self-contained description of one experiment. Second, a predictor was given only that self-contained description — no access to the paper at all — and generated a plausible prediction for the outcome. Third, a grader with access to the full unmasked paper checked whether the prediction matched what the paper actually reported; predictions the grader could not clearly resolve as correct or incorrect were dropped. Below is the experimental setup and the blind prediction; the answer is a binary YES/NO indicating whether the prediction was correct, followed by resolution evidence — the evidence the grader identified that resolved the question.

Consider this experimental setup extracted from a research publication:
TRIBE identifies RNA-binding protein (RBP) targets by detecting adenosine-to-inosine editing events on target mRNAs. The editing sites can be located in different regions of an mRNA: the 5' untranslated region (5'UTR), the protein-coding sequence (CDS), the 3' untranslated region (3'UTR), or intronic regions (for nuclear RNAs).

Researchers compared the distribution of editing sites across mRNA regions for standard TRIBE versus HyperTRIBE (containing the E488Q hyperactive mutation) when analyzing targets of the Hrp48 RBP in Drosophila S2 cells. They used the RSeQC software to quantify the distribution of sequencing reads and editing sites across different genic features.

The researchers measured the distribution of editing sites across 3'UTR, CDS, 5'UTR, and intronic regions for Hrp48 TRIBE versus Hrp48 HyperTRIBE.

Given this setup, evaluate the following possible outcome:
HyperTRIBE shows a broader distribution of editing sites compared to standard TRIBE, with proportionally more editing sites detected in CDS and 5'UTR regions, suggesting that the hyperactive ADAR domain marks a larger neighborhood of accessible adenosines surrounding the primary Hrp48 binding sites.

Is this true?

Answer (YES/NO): YES